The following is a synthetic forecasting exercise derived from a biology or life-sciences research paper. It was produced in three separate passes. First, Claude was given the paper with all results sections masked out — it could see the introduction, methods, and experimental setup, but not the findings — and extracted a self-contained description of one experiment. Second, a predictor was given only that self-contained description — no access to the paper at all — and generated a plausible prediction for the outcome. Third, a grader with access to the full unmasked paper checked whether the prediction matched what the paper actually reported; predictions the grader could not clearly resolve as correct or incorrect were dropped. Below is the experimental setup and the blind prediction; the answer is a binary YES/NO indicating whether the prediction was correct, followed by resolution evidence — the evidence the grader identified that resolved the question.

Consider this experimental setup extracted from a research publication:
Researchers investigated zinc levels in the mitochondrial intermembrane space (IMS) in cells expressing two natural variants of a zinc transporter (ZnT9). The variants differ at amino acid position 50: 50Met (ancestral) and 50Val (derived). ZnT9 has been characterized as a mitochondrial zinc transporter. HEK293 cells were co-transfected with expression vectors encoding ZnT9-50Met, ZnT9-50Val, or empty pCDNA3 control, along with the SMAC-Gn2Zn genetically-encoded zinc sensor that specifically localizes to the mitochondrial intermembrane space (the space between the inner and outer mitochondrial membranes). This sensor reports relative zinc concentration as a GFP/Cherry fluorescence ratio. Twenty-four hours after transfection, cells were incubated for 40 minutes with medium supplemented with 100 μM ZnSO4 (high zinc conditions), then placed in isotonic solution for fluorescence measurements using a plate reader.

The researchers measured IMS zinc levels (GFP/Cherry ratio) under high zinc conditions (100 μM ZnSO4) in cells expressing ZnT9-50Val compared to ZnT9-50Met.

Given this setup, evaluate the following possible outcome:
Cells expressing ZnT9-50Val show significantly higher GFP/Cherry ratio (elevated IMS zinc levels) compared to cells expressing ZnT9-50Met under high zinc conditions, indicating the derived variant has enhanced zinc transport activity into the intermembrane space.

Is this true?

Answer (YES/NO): NO